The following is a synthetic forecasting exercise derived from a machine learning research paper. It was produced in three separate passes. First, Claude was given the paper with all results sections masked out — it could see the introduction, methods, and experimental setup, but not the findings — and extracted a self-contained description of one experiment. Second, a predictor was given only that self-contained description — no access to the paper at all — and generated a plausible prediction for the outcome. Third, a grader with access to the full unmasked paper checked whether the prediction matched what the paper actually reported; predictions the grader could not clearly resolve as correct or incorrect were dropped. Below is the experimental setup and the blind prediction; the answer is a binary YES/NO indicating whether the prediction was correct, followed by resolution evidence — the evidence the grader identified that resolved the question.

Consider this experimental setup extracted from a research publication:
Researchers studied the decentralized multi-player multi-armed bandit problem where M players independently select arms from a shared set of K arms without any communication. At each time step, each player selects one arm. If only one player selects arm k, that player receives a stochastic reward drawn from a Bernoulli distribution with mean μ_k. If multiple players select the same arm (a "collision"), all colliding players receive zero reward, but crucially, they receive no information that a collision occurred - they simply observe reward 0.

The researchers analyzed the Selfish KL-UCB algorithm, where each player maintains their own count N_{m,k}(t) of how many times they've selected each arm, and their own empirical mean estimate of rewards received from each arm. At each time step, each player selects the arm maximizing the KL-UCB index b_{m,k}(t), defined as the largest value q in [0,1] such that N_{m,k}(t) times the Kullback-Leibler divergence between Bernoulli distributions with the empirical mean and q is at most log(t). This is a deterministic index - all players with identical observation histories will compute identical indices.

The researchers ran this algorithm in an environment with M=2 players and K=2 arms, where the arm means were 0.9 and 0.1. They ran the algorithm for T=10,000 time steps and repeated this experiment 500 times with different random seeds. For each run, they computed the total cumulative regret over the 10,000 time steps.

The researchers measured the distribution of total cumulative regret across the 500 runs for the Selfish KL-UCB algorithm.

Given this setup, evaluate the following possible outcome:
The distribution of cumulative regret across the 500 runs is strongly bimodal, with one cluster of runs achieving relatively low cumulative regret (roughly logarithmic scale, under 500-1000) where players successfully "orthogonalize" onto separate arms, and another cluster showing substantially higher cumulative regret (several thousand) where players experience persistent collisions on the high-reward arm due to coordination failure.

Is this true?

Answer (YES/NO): YES